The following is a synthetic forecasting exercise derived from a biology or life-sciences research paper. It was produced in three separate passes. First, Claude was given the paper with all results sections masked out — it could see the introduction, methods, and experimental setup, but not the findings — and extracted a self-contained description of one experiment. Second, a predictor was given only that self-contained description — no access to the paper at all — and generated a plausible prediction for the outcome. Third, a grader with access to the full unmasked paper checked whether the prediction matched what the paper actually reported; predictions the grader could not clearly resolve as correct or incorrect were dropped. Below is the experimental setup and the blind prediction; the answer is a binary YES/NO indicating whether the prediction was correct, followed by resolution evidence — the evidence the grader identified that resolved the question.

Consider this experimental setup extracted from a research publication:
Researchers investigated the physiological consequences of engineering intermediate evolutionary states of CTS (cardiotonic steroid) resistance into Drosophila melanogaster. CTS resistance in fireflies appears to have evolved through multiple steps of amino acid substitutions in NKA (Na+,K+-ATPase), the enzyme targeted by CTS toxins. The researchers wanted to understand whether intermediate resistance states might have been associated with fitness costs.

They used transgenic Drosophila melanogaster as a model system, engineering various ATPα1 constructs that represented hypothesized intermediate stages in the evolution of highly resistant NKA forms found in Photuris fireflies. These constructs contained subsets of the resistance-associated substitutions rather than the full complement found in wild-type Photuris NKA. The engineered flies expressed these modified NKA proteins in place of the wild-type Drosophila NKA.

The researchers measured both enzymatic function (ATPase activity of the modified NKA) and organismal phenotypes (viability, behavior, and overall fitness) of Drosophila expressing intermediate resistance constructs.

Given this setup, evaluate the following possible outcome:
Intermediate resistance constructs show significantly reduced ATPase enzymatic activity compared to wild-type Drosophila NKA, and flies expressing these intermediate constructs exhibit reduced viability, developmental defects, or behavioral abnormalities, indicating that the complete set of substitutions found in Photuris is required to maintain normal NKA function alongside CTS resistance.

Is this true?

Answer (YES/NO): YES